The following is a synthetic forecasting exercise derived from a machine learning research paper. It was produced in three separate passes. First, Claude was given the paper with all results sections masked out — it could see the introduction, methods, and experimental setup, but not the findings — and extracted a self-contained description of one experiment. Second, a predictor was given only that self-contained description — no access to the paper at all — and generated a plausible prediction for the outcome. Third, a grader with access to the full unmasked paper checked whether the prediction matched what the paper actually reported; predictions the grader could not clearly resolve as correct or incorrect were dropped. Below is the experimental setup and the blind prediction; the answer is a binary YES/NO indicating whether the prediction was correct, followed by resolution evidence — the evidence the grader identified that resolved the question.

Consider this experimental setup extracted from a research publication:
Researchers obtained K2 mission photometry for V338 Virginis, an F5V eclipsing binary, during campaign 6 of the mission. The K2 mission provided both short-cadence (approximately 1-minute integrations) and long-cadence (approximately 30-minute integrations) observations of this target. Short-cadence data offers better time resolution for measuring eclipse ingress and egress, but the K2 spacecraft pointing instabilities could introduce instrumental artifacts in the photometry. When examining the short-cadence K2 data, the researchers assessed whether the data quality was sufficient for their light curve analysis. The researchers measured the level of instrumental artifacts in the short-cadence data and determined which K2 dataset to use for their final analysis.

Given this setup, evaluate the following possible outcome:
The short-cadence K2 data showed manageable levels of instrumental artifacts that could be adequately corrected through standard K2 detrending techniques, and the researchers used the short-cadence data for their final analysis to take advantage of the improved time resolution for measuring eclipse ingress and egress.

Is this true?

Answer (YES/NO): NO